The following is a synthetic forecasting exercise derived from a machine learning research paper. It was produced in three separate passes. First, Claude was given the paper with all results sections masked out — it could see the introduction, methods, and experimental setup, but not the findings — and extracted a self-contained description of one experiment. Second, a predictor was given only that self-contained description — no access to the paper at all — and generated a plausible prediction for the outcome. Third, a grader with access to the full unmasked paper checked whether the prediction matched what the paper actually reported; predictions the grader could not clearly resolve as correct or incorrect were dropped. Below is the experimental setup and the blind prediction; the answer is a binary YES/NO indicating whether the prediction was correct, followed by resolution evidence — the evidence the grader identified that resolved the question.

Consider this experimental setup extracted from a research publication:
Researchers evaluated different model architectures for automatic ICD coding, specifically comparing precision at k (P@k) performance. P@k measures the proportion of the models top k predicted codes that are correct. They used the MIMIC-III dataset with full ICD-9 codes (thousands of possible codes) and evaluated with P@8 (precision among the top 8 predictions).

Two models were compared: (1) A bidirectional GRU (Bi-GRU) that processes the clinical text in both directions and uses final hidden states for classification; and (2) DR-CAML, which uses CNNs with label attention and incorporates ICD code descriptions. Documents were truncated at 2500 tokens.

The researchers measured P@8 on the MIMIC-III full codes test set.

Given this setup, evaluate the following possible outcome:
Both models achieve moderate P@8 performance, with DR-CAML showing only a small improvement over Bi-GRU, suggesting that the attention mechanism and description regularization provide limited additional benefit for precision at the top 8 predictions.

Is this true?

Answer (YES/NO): NO